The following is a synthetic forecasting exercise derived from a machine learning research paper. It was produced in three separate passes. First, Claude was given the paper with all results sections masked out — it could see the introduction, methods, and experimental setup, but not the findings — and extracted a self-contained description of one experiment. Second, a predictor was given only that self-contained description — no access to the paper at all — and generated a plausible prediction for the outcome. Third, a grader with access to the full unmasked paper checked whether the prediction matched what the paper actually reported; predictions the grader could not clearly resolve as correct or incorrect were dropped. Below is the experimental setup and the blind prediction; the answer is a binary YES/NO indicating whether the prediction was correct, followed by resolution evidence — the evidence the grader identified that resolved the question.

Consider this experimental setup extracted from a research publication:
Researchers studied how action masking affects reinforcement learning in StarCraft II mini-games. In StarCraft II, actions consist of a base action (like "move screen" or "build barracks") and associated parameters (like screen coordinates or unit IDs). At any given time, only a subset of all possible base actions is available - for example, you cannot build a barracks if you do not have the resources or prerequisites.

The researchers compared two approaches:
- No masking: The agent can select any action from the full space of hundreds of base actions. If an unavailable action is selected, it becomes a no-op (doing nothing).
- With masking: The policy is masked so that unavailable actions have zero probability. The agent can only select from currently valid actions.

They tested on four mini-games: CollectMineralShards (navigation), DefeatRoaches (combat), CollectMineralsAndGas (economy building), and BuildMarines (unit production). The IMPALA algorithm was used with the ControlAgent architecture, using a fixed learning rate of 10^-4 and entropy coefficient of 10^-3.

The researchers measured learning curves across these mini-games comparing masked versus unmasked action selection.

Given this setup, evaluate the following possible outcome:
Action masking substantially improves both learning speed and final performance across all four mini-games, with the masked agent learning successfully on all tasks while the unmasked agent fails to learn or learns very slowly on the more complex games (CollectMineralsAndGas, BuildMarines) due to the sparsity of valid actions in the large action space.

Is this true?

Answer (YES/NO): NO